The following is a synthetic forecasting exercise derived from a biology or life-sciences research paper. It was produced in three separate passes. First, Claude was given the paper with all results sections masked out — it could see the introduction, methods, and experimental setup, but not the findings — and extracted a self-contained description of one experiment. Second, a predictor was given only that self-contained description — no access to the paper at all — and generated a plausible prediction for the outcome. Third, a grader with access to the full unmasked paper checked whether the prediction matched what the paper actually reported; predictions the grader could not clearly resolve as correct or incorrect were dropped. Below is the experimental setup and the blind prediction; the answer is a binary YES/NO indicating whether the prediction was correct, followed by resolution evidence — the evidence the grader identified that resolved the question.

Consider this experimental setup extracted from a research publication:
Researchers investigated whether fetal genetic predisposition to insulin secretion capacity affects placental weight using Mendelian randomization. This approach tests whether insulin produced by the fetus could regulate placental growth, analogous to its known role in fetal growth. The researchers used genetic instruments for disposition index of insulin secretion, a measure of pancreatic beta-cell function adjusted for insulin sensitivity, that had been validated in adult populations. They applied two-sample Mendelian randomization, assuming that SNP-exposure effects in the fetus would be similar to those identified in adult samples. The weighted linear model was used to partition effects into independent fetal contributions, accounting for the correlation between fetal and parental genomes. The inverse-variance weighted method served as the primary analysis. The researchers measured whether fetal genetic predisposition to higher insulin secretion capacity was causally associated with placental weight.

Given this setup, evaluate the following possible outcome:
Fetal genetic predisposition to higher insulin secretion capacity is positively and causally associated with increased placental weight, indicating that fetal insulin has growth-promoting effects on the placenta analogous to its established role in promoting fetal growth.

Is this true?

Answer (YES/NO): YES